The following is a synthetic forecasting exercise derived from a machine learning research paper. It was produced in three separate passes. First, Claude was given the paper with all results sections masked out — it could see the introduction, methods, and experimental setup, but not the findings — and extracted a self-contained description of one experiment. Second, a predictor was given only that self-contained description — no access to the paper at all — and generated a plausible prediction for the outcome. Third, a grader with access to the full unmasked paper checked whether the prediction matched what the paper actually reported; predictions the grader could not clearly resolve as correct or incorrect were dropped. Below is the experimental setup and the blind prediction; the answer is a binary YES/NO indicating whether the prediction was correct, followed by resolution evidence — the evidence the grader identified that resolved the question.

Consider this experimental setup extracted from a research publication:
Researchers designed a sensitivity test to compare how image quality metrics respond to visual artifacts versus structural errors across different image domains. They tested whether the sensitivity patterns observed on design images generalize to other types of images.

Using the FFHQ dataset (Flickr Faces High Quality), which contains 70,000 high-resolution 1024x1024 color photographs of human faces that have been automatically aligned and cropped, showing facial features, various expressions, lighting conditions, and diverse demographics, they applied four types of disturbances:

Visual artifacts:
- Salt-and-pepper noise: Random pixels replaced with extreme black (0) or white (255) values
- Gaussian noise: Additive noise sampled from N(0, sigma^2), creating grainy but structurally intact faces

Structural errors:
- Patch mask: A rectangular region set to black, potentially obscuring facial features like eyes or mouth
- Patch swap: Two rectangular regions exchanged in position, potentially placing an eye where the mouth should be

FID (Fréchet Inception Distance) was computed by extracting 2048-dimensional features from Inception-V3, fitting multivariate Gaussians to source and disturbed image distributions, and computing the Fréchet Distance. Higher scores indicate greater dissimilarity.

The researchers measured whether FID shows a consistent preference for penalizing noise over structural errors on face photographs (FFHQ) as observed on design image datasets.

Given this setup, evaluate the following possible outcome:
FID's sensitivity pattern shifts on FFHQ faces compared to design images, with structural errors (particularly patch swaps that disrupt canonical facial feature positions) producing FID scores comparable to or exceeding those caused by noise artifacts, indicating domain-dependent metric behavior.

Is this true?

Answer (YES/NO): NO